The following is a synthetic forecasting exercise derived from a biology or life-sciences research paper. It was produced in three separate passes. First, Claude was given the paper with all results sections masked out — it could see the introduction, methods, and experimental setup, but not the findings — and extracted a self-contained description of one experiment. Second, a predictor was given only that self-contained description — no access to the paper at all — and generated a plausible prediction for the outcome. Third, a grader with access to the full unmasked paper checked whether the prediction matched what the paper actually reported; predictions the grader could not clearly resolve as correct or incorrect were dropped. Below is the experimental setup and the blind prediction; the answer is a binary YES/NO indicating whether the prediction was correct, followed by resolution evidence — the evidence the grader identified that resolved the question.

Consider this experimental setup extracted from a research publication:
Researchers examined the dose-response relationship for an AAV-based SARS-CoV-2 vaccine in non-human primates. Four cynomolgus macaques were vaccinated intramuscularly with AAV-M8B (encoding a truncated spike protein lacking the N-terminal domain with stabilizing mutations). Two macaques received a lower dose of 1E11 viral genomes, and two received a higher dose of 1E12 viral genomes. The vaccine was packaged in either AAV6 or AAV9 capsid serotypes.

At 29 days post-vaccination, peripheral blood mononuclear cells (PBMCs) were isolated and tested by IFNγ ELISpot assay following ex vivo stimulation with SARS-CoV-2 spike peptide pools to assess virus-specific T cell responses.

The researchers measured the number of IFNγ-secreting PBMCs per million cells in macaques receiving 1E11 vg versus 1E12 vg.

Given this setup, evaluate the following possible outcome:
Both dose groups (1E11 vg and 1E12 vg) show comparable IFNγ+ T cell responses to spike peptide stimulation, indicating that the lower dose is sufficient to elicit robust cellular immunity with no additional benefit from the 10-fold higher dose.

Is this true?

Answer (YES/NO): NO